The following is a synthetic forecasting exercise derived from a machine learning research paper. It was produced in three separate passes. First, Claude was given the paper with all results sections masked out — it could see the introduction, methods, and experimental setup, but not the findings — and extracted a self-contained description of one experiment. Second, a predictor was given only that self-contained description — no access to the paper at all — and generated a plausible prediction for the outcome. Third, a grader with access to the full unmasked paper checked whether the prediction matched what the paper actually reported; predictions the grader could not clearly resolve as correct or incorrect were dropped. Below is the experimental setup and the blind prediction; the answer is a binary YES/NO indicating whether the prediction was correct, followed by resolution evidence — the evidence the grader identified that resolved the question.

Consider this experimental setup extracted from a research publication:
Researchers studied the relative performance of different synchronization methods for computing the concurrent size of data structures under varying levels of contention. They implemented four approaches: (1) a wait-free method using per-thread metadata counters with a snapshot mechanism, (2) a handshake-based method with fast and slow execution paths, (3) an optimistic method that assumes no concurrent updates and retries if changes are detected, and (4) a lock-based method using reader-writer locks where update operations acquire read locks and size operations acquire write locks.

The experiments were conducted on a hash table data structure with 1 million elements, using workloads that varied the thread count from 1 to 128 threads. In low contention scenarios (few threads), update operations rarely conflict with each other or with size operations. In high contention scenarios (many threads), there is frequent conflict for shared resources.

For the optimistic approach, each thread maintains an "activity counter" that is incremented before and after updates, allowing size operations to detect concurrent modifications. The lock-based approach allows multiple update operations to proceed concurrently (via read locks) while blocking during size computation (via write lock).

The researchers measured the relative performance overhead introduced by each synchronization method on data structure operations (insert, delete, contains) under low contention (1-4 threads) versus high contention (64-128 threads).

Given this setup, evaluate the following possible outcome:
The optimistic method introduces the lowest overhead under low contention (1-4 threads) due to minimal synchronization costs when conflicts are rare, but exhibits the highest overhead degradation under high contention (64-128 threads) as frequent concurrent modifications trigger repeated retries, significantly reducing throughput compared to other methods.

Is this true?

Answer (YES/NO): NO